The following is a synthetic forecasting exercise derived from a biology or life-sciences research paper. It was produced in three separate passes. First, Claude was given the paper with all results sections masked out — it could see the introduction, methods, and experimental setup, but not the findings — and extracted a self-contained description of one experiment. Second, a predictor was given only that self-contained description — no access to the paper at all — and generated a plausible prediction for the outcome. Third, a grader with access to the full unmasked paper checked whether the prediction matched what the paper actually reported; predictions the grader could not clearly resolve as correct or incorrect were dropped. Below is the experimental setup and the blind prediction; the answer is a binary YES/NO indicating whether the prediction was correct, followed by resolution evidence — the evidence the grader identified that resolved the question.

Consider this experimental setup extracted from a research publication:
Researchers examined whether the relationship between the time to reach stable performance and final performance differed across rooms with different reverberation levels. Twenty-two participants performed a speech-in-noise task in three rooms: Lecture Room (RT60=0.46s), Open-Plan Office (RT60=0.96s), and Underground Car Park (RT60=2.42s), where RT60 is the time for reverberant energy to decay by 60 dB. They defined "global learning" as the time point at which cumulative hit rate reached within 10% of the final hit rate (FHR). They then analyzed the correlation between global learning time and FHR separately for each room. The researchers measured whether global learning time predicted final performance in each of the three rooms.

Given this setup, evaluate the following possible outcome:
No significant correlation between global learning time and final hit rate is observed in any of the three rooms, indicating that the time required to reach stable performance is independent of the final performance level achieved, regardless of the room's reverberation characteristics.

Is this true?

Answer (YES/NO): NO